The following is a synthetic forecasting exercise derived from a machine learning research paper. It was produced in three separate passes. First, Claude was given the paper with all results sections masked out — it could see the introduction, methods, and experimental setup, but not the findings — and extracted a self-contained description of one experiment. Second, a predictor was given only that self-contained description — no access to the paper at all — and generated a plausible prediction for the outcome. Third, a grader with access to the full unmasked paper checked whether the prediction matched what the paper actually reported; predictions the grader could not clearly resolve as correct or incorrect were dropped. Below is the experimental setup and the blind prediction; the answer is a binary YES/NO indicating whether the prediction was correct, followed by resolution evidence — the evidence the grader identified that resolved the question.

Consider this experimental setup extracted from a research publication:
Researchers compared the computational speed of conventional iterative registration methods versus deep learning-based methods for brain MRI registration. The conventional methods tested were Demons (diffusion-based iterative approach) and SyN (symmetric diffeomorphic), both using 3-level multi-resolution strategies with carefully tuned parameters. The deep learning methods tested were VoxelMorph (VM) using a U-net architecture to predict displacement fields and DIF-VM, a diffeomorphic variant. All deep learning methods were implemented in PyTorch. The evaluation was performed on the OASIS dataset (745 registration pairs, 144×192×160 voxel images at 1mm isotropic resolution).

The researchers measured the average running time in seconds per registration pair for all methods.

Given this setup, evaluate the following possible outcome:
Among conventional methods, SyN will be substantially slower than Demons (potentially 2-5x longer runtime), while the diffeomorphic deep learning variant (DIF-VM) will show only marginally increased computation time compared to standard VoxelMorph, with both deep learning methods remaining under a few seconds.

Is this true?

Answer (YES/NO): NO